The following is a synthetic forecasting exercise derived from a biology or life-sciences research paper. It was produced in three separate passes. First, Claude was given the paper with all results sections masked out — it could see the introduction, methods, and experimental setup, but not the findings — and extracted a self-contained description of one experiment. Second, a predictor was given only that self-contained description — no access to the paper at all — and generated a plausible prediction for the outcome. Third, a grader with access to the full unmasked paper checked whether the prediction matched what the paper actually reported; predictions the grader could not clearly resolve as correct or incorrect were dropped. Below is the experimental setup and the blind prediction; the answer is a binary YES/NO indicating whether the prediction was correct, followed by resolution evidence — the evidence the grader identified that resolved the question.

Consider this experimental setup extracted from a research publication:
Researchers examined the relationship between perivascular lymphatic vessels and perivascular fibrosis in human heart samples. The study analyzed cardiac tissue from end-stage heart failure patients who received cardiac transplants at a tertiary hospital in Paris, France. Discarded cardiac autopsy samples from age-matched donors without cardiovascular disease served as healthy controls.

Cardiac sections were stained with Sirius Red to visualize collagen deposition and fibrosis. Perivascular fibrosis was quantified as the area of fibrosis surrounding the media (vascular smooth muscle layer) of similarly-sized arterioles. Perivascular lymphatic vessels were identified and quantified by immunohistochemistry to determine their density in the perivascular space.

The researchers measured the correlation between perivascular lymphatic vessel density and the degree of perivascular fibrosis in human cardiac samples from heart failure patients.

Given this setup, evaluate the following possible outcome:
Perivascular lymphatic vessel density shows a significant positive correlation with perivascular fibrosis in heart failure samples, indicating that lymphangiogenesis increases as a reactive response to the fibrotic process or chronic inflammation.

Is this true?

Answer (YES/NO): NO